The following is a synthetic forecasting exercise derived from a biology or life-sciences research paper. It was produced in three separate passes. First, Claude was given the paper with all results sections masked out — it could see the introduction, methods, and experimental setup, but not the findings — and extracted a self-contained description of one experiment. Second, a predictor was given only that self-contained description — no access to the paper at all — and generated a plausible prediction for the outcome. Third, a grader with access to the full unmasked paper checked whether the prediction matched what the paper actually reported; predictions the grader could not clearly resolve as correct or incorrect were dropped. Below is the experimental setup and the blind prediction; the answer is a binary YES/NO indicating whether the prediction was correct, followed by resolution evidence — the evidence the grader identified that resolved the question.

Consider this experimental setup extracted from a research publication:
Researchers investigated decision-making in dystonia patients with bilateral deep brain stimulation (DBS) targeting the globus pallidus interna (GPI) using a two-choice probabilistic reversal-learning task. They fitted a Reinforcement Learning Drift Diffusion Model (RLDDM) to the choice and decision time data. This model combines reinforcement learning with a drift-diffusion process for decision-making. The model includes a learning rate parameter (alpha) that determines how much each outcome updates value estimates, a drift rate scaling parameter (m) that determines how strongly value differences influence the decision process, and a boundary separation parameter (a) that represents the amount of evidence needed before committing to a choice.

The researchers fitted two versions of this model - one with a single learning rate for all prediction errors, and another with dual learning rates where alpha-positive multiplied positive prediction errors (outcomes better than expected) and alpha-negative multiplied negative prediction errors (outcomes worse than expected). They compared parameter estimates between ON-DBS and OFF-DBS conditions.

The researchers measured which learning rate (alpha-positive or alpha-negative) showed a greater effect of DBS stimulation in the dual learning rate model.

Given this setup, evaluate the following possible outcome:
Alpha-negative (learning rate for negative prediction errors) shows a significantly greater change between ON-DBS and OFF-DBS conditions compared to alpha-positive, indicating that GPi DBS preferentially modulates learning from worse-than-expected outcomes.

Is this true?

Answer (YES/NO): NO